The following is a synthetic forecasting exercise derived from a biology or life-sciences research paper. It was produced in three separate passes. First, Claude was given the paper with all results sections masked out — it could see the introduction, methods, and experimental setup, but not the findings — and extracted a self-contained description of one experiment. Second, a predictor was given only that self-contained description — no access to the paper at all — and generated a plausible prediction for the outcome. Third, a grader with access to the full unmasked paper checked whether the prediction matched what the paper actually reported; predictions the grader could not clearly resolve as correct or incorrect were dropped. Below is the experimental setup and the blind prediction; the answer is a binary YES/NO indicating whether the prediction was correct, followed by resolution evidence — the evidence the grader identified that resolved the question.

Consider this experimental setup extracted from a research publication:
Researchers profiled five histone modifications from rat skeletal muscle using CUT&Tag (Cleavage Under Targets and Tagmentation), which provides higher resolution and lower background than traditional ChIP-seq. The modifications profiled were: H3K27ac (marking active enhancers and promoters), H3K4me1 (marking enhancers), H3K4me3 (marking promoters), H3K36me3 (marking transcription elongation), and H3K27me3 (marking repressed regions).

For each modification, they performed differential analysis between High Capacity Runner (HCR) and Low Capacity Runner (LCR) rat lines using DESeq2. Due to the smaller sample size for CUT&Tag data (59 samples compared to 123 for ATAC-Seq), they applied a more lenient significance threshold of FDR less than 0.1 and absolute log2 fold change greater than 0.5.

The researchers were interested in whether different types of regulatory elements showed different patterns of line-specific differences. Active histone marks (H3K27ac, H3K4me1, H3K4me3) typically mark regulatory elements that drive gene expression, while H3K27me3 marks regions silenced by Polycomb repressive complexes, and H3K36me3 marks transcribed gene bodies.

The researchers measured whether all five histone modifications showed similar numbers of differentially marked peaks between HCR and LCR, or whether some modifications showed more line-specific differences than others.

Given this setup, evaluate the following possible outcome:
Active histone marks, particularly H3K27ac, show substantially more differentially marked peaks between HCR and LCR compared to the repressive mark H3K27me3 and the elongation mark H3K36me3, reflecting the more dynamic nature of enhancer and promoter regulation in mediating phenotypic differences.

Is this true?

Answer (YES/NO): NO